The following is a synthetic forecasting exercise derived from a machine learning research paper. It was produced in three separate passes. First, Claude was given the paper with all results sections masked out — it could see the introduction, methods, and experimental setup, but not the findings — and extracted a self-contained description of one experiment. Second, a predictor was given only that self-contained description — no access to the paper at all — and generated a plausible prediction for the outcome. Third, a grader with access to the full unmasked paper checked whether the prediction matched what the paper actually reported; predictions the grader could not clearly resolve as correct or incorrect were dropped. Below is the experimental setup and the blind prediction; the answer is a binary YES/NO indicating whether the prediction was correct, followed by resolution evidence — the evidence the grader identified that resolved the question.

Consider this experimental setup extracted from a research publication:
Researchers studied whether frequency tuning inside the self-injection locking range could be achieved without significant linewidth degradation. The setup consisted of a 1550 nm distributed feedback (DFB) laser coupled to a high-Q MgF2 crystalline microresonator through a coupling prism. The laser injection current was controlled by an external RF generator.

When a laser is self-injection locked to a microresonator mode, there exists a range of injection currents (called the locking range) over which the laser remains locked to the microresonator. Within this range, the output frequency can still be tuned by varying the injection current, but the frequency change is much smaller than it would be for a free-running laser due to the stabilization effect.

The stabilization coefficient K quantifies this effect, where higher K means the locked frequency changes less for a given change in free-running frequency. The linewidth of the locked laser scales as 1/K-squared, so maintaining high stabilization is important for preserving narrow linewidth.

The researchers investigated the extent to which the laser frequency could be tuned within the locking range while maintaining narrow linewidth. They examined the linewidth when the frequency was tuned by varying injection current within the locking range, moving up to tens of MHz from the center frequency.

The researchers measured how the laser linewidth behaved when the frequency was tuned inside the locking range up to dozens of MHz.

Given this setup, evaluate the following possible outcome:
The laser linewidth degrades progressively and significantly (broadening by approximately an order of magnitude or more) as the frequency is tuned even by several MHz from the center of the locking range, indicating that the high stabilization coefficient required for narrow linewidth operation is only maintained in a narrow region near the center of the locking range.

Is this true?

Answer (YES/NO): NO